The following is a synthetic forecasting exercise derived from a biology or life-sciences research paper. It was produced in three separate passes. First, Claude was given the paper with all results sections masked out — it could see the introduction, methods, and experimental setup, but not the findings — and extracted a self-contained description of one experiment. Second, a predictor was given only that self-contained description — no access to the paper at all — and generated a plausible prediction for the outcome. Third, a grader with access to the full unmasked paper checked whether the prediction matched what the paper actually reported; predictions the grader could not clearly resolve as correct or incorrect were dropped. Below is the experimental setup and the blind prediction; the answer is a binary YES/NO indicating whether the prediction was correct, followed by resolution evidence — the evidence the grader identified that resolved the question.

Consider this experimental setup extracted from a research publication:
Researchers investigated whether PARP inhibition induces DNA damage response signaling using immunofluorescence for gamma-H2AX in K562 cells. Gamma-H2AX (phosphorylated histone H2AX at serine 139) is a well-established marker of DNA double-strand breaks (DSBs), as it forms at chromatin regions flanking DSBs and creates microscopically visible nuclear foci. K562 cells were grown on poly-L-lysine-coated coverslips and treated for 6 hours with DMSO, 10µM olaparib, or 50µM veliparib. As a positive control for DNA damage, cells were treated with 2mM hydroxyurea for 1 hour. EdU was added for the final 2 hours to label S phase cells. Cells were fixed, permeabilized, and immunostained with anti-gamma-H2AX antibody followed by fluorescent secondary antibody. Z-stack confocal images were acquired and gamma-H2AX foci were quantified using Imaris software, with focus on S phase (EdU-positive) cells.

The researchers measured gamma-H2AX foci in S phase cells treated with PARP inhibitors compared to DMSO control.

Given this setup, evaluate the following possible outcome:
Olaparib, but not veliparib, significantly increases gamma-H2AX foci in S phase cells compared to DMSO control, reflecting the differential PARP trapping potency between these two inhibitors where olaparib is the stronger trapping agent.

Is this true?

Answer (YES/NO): NO